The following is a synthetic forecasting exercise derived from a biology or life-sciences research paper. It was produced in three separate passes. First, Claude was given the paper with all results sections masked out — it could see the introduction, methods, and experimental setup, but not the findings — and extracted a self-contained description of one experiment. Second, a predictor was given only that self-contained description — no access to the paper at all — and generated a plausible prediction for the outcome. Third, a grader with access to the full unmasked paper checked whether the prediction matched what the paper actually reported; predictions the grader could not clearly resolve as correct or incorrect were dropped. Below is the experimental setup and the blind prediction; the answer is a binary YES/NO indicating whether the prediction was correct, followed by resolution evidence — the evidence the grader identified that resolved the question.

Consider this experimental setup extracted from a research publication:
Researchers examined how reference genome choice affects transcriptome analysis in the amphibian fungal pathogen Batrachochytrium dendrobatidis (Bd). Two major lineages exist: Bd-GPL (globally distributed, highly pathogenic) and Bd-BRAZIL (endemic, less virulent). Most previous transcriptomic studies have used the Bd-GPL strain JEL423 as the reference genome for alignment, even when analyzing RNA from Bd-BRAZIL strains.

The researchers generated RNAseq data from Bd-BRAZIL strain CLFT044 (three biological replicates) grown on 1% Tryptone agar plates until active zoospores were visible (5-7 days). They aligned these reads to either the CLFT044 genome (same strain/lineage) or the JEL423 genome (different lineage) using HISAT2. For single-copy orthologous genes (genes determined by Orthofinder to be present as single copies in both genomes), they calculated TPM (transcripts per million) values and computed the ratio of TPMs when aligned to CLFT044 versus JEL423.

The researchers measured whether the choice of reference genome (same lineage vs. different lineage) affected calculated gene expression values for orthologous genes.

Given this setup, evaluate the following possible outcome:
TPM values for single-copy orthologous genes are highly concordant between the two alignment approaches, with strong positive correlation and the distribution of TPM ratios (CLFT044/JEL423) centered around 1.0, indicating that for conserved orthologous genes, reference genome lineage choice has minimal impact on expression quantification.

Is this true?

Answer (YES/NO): NO